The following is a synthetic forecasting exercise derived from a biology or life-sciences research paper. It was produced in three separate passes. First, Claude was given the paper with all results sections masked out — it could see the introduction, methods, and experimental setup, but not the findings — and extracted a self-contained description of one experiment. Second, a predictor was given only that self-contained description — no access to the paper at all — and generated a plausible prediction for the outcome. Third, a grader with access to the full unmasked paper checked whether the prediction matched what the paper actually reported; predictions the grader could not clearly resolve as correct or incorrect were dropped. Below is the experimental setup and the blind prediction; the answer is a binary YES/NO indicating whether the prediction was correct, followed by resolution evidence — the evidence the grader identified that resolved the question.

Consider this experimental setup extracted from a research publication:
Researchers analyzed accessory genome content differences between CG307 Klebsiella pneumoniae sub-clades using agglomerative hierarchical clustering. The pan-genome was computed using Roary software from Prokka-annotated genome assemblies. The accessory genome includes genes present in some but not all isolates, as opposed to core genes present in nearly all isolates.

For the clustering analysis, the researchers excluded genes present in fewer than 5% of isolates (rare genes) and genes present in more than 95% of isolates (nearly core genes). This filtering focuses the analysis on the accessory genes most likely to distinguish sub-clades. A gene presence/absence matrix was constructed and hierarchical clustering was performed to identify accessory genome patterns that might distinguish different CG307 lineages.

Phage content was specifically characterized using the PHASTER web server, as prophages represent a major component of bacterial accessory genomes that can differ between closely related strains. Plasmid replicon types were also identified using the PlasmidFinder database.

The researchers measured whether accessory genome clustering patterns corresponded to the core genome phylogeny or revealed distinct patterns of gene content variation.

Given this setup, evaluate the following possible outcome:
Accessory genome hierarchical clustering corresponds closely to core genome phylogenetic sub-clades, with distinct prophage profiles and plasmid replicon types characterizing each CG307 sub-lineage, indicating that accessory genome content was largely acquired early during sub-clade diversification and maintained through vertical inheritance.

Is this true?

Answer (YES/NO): YES